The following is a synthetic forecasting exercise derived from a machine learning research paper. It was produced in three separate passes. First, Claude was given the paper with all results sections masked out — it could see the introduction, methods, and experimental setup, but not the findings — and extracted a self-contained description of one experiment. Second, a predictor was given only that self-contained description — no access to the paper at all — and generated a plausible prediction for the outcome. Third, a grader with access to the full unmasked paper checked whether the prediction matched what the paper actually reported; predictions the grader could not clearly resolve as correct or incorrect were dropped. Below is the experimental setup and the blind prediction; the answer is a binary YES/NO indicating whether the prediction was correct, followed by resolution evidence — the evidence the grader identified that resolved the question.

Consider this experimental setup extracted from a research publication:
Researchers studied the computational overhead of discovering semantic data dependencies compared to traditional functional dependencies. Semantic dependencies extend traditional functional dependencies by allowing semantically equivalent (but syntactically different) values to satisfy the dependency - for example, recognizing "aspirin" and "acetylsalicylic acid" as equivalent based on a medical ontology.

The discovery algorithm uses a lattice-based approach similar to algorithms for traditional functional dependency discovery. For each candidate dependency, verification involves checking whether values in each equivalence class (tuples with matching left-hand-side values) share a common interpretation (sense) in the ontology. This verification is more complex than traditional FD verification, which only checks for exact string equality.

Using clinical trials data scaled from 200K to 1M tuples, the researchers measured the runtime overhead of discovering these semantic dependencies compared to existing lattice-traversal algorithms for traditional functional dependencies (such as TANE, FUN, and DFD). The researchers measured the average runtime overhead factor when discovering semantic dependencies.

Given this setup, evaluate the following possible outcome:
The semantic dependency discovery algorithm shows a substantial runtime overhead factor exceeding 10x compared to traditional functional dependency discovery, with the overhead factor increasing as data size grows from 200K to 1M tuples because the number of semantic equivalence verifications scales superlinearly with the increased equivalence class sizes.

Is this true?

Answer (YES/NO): NO